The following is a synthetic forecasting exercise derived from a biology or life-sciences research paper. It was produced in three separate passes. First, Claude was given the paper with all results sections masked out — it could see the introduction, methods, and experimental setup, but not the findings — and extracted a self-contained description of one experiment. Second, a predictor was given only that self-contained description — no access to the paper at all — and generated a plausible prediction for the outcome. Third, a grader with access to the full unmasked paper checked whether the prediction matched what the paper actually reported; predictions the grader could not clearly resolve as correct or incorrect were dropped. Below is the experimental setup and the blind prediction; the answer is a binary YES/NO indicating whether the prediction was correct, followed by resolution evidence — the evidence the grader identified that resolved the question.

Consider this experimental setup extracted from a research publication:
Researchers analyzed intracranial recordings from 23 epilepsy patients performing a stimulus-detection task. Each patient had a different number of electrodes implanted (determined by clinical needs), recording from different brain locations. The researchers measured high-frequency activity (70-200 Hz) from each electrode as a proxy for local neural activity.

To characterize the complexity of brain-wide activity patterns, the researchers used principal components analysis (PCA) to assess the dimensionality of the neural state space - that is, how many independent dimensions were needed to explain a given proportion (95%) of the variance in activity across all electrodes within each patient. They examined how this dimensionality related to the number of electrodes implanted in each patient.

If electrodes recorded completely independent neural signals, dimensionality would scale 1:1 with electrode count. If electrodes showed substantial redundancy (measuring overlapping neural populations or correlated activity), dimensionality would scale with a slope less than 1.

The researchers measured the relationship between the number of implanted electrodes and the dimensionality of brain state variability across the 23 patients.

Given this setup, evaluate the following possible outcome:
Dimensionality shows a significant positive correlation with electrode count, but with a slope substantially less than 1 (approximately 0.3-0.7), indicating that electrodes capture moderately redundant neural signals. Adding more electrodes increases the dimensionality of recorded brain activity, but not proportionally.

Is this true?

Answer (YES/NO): YES